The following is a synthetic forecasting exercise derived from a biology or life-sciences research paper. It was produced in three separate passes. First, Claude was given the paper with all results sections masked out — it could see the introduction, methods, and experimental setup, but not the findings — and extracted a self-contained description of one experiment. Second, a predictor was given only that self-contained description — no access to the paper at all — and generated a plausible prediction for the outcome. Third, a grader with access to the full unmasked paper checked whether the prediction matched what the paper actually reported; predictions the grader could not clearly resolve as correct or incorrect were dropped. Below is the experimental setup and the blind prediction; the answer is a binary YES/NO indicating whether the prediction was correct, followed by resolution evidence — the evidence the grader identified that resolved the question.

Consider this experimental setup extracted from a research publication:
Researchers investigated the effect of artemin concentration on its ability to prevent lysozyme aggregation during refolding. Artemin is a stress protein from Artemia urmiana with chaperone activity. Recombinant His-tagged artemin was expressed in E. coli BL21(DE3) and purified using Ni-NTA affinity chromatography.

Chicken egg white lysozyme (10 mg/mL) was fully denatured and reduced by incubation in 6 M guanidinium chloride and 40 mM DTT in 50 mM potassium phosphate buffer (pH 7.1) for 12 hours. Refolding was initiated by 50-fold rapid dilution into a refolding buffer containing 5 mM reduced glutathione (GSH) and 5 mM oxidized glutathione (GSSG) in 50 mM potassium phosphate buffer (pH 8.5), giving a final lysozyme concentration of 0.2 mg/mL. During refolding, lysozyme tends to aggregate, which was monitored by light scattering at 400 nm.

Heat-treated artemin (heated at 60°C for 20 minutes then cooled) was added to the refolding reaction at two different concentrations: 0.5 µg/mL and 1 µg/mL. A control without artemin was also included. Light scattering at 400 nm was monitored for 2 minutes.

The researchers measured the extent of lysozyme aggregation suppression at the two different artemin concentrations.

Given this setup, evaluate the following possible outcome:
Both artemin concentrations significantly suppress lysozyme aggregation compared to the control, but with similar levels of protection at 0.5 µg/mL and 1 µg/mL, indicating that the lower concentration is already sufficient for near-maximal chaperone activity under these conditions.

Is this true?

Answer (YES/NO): NO